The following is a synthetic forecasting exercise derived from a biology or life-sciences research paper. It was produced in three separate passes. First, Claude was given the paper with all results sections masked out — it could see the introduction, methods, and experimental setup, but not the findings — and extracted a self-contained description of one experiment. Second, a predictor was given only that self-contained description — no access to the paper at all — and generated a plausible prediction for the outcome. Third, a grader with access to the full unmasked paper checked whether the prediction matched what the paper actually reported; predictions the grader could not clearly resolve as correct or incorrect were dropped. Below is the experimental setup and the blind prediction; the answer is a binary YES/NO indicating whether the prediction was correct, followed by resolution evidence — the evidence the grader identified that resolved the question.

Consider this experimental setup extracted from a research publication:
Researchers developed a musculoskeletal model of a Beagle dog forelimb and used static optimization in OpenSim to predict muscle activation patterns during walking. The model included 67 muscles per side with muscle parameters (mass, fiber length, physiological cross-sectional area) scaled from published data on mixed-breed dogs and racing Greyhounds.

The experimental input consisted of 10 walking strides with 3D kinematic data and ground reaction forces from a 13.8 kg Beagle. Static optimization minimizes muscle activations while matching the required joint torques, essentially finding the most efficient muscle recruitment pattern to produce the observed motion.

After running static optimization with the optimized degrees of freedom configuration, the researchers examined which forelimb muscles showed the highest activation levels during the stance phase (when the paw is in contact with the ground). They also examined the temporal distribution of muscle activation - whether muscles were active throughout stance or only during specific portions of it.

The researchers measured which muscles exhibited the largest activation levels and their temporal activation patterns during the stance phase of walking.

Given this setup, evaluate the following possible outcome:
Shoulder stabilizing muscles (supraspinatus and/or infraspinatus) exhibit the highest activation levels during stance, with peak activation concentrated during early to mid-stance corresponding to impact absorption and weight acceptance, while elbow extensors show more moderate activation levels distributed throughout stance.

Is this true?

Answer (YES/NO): NO